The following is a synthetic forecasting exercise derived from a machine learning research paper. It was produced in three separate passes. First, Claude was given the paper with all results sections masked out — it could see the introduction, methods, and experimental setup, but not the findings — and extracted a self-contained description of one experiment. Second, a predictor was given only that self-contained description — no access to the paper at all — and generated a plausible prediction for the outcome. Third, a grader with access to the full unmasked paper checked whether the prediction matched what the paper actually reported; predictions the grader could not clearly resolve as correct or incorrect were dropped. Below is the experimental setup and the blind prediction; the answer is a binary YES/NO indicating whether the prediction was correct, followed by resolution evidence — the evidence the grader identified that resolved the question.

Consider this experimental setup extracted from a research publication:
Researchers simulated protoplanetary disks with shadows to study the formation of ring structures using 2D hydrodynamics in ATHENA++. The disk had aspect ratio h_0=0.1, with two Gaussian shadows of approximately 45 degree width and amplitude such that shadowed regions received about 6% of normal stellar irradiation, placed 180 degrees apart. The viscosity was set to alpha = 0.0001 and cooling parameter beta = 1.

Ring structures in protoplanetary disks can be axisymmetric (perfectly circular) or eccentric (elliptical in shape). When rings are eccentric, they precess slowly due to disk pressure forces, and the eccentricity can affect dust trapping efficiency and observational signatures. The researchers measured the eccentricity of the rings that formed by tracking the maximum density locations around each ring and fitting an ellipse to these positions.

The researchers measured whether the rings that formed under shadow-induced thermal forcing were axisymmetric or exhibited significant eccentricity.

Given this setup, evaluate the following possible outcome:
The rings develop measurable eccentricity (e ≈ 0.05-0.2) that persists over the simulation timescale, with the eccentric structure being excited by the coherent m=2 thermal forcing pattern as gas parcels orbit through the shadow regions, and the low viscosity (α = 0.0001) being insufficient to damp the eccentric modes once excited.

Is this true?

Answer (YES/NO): YES